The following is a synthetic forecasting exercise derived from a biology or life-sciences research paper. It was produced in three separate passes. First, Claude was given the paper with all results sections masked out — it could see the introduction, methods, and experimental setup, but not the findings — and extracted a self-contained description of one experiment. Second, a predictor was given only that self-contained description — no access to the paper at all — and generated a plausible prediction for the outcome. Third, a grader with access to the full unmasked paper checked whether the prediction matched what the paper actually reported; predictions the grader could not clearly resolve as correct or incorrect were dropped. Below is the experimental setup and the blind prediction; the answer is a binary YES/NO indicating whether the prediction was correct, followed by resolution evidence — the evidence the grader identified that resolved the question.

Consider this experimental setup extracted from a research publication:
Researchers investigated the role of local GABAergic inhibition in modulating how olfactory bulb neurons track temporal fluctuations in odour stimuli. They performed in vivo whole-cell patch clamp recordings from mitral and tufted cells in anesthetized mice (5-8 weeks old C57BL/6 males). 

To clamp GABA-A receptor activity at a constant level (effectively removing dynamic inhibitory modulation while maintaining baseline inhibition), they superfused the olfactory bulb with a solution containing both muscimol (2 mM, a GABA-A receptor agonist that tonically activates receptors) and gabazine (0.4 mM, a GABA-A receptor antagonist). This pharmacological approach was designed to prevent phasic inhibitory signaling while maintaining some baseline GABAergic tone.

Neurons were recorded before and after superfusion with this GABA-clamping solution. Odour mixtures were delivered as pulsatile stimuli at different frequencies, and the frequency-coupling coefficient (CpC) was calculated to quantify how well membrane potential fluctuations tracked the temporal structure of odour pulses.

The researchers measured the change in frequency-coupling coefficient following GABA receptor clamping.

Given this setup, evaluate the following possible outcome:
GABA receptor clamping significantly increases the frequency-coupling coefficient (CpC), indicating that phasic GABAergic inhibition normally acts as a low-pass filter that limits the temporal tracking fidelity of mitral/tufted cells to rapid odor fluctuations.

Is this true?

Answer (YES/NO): NO